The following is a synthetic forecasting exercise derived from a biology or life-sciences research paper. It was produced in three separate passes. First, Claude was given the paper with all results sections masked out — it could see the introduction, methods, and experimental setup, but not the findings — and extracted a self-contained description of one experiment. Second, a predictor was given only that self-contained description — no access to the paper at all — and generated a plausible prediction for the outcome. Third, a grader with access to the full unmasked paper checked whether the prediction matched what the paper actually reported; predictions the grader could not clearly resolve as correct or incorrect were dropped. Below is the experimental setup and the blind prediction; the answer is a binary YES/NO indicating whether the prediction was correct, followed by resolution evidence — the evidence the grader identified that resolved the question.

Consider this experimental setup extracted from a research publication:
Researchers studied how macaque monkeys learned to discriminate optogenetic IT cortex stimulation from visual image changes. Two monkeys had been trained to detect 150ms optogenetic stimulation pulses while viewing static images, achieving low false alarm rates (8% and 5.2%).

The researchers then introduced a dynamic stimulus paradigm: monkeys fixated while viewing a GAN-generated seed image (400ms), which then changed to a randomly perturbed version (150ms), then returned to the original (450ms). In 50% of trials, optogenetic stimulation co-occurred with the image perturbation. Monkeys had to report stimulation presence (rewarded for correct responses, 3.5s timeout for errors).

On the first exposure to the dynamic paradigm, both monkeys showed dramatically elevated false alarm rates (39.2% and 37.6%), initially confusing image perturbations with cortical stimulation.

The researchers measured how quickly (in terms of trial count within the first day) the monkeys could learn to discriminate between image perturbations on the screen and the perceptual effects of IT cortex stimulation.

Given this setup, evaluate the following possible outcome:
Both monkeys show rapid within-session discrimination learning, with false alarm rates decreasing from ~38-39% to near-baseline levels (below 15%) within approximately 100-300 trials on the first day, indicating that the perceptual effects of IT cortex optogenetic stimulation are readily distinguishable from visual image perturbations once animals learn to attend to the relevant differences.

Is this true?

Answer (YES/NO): YES